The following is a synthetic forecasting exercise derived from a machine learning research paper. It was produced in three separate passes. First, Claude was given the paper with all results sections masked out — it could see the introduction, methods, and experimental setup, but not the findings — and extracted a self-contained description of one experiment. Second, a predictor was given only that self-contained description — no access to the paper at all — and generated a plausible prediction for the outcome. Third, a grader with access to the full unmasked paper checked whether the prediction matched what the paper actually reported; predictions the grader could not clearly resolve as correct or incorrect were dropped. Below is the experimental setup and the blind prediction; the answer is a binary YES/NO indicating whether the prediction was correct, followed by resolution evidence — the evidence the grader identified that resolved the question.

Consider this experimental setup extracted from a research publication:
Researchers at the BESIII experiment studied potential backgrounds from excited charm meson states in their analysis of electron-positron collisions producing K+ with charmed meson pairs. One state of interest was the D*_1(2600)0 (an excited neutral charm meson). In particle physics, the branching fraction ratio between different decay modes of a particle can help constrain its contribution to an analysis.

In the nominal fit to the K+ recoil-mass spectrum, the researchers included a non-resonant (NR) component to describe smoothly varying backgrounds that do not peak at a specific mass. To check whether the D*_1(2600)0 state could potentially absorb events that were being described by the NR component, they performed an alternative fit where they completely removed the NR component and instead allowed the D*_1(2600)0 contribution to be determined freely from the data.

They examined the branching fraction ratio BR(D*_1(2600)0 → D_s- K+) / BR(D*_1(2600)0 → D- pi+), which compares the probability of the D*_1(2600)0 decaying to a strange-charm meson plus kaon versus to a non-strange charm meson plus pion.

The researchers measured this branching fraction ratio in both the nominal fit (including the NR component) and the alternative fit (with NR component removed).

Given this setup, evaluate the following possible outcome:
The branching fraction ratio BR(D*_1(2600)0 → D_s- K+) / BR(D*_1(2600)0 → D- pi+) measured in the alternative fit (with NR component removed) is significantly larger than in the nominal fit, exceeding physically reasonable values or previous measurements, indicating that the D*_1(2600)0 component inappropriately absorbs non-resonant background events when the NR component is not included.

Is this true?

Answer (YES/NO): NO